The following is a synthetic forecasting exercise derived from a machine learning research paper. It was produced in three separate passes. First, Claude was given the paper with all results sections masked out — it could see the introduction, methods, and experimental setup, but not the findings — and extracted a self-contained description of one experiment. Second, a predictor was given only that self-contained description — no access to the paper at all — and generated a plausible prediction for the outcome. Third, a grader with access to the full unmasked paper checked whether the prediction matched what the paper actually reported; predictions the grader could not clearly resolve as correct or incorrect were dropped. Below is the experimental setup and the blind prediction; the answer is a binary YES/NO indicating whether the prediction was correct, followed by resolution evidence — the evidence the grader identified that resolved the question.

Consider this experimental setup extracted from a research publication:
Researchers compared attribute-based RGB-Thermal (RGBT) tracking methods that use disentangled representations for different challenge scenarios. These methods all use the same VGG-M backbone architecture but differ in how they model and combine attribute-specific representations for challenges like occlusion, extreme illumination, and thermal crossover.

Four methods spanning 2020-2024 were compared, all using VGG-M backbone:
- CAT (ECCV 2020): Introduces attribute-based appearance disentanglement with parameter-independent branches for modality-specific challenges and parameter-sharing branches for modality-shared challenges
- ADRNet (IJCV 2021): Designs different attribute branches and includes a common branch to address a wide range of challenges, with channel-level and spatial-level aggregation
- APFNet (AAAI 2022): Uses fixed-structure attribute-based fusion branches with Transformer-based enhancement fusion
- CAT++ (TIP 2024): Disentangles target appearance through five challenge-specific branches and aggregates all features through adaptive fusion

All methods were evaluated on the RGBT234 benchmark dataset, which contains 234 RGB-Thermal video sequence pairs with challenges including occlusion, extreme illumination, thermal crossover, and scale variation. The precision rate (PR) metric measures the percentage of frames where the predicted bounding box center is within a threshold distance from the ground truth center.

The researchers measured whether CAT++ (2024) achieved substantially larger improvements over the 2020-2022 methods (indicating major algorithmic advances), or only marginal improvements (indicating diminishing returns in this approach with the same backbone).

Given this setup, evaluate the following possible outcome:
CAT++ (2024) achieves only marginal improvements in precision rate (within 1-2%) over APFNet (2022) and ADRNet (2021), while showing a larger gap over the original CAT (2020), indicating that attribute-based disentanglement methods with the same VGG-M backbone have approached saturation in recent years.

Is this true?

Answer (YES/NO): NO